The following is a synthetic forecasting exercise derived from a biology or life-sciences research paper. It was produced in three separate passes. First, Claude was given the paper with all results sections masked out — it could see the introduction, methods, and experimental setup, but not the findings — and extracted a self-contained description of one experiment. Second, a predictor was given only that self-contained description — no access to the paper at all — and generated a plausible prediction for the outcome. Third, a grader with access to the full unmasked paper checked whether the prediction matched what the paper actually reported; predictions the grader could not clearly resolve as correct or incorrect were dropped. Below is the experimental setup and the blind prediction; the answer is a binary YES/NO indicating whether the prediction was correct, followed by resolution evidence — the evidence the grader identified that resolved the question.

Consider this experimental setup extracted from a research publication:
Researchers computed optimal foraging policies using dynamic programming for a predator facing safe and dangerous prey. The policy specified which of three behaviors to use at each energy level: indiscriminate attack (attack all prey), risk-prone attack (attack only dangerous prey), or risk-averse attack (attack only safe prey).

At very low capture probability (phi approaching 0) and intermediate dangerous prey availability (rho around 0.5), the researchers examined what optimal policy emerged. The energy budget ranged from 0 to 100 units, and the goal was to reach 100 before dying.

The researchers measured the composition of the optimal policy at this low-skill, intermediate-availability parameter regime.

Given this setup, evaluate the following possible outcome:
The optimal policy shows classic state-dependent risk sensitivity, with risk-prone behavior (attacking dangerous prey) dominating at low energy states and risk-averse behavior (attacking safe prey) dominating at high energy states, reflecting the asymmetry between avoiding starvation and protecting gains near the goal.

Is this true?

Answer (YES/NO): NO